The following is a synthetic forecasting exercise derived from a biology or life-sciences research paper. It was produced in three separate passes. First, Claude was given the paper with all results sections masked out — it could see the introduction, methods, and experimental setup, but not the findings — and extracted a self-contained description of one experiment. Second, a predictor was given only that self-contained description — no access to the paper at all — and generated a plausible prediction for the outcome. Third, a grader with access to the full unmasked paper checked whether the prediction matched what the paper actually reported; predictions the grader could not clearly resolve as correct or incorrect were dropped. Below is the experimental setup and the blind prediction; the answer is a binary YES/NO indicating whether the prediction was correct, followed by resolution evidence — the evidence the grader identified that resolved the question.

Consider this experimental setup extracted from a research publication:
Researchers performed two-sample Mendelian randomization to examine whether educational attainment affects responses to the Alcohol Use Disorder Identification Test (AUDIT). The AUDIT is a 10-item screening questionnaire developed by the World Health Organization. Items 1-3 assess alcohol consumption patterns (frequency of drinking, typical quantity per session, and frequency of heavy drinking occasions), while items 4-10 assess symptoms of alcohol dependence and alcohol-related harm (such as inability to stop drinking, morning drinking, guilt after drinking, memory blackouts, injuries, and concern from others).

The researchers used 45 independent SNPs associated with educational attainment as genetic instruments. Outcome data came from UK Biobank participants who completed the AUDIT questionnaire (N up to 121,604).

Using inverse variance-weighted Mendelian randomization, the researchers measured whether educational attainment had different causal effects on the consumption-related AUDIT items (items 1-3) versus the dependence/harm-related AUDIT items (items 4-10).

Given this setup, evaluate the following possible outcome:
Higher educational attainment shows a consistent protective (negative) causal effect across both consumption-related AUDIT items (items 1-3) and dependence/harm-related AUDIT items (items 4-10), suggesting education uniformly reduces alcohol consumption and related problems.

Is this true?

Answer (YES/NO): NO